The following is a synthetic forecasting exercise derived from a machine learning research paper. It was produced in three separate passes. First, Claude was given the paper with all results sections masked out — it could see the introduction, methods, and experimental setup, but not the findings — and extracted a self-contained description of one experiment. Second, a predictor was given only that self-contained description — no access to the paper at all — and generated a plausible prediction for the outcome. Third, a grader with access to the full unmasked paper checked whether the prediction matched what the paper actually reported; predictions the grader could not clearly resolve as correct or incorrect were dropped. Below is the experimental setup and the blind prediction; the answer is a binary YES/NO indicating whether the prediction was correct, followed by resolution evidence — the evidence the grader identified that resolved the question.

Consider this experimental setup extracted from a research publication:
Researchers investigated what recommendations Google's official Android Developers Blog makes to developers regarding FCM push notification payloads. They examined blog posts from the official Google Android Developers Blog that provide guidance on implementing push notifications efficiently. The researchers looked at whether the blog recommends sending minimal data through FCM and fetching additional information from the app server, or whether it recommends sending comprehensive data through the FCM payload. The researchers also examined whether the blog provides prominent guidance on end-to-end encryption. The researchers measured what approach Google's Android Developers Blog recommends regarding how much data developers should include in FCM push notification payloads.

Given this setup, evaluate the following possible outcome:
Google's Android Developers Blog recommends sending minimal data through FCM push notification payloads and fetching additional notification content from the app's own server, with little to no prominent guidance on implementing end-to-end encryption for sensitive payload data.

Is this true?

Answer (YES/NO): NO